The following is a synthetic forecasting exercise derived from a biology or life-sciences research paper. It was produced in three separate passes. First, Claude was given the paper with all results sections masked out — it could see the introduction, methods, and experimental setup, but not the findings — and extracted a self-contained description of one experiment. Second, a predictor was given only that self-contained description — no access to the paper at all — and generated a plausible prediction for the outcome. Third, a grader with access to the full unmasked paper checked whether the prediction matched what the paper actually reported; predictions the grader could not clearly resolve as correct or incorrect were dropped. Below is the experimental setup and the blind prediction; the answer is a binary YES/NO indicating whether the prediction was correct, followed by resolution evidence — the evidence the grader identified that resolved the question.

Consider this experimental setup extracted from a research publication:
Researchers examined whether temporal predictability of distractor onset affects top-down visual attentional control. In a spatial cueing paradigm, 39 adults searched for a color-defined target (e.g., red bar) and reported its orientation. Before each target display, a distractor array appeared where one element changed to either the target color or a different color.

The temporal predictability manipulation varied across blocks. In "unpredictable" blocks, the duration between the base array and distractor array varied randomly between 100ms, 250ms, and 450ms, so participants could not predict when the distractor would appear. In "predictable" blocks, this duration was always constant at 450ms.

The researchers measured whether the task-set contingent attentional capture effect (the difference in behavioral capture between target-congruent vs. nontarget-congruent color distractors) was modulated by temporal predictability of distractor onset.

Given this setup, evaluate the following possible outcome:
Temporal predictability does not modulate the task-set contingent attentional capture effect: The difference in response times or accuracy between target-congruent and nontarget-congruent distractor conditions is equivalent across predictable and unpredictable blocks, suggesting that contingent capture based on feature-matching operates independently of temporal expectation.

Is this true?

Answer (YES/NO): YES